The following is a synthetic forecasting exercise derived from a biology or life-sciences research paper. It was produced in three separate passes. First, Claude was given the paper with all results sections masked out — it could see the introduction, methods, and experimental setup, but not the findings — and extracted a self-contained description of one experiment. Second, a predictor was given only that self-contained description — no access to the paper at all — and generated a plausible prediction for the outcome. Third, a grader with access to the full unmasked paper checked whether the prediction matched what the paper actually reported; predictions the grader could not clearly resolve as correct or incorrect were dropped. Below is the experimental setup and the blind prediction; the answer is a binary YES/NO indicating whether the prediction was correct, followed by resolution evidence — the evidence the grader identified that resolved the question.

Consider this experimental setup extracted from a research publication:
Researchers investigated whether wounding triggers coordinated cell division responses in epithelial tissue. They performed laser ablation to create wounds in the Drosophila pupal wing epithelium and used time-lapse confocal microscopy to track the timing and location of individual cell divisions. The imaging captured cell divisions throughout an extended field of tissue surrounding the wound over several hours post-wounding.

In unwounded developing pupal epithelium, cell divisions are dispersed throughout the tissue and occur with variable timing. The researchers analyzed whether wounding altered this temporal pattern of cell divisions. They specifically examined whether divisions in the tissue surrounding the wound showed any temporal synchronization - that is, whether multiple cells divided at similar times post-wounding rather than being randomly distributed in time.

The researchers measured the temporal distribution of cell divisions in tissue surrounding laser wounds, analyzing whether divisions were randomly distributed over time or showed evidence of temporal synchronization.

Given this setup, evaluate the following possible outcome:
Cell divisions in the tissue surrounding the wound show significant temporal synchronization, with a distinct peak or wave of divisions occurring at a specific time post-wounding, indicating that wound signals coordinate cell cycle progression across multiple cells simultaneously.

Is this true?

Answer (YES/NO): YES